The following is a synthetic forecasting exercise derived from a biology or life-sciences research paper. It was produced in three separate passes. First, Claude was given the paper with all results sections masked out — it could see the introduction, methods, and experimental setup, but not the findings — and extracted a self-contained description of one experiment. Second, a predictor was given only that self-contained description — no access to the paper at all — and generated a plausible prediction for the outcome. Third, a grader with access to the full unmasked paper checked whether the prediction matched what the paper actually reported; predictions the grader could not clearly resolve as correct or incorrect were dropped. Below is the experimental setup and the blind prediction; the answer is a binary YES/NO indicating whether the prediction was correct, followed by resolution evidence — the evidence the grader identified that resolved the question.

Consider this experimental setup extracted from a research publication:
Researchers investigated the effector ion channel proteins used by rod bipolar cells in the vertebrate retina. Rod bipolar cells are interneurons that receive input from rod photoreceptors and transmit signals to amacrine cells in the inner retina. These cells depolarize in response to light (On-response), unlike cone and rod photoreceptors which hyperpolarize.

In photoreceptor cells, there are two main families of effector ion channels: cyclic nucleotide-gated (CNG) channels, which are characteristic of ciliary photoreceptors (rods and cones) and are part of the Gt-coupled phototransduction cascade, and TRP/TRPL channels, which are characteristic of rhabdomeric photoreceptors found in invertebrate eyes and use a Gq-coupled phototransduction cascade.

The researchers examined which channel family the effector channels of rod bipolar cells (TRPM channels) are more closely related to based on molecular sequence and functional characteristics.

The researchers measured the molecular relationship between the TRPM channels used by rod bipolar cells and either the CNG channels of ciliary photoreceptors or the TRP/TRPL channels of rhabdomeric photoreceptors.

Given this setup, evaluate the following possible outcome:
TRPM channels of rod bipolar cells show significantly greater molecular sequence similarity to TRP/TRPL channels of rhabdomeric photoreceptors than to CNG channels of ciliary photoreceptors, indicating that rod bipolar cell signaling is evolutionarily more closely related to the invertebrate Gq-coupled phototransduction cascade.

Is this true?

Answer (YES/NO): NO